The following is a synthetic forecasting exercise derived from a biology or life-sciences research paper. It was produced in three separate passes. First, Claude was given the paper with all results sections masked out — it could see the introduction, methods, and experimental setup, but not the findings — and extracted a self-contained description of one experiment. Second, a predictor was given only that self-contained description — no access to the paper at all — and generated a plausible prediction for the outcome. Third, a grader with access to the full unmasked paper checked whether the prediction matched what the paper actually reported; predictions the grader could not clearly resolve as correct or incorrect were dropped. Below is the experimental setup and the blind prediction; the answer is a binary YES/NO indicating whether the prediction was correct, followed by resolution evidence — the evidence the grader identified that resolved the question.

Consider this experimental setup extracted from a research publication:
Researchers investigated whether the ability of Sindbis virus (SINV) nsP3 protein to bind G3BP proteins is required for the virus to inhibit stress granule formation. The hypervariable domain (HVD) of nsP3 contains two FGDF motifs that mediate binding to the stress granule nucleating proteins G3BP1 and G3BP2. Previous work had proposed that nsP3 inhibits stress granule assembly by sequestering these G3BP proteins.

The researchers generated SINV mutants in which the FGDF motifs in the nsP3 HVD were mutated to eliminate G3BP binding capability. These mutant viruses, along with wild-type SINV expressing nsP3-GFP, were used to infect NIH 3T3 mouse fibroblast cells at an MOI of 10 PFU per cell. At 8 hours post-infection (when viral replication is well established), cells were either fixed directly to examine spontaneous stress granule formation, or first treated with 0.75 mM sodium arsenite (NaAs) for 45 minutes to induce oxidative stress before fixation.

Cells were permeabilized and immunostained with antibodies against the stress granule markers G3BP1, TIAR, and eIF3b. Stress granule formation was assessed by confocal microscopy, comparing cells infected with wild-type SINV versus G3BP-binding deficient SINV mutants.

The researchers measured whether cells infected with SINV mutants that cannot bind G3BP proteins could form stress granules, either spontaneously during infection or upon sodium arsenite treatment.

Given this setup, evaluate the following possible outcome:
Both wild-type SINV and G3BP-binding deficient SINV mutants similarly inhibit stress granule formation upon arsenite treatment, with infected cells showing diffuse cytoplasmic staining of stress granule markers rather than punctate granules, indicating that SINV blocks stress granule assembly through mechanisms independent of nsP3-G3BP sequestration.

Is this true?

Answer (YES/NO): YES